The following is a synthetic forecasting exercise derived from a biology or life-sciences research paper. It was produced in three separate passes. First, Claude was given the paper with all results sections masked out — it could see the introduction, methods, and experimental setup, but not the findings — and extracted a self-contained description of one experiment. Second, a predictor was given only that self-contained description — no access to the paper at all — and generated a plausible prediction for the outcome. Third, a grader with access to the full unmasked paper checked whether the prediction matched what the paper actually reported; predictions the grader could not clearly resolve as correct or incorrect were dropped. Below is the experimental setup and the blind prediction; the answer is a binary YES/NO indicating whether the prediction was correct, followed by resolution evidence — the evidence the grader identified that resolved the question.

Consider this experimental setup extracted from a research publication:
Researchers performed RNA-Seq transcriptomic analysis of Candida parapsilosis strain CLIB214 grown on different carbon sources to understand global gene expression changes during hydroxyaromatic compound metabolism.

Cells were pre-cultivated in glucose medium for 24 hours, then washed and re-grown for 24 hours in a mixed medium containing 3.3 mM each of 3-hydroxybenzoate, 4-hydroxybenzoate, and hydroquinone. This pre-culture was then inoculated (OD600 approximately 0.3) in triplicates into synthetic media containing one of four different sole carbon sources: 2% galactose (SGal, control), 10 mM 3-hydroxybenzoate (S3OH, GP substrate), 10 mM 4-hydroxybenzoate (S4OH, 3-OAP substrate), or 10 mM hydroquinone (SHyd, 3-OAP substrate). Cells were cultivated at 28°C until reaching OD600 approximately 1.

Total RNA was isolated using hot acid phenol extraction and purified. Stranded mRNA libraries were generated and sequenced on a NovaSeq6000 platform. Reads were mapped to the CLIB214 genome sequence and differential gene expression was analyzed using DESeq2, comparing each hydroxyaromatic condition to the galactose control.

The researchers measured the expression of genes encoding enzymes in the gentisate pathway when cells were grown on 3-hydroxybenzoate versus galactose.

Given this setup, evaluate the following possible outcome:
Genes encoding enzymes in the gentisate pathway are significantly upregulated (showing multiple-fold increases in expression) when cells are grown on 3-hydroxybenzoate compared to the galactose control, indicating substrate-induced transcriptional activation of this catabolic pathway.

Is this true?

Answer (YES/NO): YES